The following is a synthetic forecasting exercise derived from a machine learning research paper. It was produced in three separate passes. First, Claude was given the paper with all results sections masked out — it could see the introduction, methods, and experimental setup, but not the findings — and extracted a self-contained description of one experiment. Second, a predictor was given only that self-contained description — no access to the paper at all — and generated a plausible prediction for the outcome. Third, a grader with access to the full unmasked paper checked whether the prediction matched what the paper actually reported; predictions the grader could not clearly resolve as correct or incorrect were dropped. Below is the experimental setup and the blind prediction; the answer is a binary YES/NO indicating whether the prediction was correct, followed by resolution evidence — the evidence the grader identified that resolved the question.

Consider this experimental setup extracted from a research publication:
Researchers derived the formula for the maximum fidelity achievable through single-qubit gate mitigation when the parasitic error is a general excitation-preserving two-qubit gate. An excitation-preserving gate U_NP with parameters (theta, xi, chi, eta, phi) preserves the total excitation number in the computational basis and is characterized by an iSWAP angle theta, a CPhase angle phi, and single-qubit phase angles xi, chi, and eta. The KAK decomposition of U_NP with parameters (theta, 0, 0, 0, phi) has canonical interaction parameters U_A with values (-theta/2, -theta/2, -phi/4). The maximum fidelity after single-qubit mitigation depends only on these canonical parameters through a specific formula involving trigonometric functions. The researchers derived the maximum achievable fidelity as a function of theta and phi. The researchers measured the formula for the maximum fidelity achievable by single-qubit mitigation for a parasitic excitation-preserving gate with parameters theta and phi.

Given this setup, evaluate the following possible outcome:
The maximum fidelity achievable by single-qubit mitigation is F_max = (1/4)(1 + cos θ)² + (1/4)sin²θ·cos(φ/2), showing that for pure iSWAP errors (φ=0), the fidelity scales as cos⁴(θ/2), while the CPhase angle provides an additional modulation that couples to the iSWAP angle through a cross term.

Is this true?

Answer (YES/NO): NO